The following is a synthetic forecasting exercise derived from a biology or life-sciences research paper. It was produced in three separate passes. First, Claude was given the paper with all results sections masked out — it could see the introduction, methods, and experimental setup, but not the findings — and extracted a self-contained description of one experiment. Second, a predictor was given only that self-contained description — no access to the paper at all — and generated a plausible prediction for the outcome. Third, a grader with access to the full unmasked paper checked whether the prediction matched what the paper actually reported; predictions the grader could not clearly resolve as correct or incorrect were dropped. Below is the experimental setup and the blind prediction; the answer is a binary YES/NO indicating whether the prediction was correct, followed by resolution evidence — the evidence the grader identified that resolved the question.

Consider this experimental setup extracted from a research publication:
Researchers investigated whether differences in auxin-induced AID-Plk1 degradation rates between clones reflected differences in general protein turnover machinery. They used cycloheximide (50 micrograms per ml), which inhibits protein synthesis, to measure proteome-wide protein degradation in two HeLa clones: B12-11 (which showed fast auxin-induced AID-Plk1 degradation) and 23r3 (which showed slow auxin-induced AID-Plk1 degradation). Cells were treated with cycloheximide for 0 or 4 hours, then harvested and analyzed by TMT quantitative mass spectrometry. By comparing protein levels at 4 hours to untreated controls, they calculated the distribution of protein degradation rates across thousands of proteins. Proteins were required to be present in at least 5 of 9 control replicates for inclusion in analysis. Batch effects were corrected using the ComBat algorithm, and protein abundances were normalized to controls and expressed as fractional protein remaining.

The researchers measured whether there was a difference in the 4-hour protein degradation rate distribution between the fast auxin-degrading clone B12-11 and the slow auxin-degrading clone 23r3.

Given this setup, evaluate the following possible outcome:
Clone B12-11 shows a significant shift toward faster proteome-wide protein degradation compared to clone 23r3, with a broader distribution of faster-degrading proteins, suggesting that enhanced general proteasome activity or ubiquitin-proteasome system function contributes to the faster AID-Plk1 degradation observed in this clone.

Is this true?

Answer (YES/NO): NO